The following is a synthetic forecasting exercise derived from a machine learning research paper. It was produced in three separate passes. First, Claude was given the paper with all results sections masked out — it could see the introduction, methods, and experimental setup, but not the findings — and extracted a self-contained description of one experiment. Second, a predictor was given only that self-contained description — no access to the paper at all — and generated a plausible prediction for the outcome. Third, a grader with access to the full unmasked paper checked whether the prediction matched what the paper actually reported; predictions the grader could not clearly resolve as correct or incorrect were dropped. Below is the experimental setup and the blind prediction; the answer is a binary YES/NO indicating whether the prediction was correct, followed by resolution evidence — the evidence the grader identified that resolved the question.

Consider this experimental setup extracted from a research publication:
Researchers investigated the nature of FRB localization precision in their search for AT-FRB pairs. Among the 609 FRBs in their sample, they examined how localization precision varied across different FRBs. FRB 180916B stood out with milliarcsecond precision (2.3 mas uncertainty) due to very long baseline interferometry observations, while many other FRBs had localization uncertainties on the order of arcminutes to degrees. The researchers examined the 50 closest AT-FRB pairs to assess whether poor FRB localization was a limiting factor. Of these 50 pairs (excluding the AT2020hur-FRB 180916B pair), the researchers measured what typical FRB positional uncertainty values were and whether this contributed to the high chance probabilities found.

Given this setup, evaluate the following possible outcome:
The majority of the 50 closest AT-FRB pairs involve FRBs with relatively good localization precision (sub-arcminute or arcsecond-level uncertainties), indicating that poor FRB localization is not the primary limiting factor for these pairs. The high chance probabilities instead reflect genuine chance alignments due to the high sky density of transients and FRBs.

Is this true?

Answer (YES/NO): NO